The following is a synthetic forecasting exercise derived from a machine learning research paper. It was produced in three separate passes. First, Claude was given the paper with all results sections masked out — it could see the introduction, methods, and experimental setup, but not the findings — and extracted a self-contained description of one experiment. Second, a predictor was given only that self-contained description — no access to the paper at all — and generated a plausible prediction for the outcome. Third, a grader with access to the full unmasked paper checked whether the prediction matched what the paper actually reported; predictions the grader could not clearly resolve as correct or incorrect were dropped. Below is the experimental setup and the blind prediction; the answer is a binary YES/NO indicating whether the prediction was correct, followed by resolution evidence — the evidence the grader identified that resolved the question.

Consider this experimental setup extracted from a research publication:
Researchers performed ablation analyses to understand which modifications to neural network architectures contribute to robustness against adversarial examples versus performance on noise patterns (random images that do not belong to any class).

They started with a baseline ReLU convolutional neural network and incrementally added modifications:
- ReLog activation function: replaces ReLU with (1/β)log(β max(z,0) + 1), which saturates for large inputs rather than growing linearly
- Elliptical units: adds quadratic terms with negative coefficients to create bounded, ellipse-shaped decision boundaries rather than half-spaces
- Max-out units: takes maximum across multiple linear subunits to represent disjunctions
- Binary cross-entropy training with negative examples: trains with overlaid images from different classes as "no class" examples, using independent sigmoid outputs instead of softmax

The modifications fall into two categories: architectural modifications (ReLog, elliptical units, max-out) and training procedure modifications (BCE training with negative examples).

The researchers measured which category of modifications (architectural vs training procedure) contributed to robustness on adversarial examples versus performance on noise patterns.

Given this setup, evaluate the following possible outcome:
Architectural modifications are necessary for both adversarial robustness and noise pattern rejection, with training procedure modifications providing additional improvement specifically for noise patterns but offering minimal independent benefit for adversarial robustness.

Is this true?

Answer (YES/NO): NO